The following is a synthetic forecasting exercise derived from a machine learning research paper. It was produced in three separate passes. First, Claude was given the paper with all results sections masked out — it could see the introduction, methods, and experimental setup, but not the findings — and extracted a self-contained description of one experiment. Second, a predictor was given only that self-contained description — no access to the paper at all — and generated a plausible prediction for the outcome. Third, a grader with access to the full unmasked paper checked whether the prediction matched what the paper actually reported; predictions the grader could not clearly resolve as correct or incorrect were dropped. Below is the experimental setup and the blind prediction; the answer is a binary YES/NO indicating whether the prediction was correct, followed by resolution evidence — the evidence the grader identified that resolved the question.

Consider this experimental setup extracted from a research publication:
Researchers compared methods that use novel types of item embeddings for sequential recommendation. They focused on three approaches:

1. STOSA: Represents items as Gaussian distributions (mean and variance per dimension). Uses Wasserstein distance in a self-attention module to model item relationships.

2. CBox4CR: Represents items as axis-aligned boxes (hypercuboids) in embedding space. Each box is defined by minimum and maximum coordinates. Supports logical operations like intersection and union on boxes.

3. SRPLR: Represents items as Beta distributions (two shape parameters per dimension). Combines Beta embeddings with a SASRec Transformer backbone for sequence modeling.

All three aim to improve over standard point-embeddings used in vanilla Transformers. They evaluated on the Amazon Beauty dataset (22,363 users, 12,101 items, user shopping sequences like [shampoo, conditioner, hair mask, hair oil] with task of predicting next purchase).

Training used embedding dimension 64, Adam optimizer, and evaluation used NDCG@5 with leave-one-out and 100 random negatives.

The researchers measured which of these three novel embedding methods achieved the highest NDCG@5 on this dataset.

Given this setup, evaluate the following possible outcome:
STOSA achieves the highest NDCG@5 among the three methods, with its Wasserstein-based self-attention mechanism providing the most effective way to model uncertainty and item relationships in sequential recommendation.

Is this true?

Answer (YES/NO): NO